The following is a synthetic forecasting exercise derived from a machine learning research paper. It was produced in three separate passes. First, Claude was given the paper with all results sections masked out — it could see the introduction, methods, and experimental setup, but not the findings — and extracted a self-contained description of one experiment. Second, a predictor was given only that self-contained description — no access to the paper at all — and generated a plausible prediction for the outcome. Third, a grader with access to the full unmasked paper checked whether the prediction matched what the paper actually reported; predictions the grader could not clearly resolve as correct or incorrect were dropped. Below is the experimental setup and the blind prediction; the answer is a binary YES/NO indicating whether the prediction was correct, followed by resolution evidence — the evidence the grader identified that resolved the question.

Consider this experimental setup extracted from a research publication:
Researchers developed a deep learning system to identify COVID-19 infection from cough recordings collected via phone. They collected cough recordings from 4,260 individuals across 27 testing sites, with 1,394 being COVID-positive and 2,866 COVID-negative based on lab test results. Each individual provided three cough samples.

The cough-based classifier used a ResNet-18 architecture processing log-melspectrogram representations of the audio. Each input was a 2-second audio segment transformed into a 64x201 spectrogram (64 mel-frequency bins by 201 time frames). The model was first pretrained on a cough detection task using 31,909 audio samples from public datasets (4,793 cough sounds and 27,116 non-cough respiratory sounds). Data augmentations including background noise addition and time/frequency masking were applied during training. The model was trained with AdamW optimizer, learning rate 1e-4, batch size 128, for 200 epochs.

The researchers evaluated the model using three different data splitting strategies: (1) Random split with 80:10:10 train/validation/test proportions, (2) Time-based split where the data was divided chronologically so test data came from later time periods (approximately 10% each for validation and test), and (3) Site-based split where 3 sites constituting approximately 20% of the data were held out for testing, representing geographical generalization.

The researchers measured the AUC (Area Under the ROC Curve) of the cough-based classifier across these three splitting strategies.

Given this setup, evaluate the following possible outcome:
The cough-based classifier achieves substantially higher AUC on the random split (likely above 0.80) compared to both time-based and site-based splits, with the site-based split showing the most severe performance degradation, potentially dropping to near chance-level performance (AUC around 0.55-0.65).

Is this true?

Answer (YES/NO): NO